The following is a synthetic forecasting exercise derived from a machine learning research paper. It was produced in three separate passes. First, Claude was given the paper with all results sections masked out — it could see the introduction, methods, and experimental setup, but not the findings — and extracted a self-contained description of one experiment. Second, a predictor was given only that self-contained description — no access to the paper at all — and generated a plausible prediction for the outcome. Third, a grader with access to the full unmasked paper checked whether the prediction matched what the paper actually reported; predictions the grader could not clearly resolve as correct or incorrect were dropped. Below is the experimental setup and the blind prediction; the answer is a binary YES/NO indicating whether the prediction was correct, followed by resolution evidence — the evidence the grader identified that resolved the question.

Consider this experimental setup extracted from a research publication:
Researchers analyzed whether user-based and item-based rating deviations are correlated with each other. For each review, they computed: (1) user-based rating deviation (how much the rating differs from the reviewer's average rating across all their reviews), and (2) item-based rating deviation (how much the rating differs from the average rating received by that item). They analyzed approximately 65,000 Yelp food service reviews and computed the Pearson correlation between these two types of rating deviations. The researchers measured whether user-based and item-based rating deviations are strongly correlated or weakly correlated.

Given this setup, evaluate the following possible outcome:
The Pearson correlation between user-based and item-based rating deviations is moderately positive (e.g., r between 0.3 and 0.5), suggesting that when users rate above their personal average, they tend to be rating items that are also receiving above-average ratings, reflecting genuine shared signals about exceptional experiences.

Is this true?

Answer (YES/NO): NO